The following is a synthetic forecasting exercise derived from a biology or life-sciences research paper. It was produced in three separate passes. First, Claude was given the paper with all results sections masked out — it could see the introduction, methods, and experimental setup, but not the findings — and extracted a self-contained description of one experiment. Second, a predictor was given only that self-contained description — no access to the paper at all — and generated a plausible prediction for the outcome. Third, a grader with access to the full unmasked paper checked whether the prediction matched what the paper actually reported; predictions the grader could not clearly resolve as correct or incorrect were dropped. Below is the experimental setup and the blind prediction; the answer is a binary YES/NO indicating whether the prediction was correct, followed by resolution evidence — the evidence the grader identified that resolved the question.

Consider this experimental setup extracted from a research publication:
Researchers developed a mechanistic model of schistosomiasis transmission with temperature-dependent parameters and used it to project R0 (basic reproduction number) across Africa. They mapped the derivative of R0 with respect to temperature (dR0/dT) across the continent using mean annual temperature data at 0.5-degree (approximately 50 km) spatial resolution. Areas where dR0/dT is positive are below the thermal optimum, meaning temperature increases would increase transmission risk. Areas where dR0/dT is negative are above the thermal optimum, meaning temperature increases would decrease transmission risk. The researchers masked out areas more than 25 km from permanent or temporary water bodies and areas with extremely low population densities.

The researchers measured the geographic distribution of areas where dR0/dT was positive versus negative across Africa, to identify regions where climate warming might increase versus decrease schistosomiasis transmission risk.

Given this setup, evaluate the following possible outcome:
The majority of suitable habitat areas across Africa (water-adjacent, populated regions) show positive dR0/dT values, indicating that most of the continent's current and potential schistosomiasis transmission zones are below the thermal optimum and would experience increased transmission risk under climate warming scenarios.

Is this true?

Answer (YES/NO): YES